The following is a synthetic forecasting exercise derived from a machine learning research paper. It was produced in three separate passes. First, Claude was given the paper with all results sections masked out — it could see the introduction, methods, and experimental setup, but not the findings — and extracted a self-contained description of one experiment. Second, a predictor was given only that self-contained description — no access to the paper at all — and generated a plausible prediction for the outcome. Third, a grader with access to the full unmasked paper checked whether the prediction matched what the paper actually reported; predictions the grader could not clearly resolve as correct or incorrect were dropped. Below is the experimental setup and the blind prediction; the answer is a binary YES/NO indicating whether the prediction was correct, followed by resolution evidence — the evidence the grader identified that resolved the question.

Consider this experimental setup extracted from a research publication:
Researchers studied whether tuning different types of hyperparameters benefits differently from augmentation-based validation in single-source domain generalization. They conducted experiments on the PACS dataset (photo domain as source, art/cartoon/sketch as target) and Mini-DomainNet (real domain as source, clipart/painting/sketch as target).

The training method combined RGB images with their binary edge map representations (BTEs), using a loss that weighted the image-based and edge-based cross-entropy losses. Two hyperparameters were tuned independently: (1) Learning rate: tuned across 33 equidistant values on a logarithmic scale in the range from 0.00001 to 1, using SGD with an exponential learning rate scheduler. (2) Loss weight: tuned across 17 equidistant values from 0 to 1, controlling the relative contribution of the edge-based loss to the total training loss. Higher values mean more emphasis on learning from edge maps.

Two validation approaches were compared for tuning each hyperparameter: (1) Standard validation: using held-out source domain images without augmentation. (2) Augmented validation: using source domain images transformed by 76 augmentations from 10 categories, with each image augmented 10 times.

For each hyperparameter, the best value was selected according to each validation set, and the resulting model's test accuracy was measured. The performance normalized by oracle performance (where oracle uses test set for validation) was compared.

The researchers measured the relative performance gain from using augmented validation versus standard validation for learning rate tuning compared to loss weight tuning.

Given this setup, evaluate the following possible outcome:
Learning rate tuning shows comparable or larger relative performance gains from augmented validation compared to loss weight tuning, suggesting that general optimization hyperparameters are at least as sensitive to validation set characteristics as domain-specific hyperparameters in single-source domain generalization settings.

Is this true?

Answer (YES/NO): NO